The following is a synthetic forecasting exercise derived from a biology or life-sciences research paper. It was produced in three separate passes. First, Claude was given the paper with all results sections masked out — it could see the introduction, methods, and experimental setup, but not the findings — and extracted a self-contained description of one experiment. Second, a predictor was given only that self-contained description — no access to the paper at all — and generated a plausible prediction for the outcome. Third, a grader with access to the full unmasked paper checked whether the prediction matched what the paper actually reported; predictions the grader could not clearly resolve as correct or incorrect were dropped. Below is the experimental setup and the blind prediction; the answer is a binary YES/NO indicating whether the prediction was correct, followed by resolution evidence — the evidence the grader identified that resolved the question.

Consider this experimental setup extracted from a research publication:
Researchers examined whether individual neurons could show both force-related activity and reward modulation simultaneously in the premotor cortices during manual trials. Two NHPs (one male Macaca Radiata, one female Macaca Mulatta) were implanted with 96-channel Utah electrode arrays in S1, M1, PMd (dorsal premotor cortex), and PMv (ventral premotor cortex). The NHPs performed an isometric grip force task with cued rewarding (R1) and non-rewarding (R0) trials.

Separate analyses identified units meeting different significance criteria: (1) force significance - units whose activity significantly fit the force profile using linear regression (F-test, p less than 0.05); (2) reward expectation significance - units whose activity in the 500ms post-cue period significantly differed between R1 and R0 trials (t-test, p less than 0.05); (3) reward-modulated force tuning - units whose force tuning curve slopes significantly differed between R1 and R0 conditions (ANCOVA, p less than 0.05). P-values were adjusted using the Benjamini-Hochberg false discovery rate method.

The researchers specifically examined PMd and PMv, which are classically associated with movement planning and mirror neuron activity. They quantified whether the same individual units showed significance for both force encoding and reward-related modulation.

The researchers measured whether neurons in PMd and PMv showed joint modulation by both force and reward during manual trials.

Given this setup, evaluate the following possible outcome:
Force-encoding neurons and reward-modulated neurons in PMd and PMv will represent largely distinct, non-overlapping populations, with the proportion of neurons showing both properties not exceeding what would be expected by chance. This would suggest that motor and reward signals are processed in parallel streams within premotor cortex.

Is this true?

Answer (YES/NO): NO